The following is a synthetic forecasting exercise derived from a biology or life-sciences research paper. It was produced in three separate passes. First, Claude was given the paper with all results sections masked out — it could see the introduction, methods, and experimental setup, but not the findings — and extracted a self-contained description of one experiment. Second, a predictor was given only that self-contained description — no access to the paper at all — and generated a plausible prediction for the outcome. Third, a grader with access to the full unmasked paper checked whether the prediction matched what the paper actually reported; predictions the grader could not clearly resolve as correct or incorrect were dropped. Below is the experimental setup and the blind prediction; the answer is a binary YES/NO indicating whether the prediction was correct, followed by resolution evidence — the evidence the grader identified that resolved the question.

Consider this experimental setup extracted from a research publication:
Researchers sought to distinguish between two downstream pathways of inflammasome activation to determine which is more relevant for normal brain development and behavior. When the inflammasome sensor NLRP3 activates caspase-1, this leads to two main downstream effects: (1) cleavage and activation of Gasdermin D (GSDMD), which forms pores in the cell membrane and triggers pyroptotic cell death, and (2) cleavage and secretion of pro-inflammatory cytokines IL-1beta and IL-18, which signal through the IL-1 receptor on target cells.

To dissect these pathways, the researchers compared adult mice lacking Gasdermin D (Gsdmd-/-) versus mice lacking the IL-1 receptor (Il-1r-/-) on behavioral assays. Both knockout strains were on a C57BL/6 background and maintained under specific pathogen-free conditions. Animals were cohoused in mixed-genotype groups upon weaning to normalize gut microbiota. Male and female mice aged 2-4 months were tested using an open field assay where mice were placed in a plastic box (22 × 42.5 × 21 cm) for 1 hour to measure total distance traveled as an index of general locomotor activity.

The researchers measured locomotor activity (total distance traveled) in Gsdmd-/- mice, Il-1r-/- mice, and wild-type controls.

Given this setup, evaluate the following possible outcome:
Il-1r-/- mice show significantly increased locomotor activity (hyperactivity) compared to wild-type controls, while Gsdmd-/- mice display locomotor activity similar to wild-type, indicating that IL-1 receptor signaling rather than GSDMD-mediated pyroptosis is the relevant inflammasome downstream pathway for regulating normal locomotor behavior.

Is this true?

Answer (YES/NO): NO